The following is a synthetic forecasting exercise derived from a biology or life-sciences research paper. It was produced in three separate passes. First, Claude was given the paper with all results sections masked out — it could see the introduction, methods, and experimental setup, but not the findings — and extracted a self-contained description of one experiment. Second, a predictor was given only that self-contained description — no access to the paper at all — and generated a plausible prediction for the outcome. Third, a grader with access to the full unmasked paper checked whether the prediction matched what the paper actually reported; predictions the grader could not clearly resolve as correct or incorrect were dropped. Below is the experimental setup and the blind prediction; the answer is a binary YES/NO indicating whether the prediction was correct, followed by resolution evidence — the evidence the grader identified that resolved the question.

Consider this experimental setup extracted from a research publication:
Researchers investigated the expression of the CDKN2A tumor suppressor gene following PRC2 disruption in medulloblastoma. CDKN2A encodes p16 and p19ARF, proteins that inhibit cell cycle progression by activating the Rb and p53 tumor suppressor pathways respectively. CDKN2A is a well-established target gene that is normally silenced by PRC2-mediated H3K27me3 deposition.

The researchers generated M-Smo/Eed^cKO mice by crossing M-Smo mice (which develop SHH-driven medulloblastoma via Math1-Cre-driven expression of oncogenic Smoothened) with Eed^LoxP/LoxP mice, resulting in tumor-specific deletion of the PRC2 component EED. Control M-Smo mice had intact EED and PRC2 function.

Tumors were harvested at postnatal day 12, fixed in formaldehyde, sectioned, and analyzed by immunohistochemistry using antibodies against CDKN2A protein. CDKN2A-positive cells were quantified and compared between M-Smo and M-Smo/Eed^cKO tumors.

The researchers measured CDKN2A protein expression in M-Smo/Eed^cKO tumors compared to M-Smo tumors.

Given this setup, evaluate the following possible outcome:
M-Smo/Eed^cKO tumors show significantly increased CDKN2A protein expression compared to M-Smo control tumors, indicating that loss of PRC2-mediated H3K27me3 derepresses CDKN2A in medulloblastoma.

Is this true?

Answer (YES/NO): YES